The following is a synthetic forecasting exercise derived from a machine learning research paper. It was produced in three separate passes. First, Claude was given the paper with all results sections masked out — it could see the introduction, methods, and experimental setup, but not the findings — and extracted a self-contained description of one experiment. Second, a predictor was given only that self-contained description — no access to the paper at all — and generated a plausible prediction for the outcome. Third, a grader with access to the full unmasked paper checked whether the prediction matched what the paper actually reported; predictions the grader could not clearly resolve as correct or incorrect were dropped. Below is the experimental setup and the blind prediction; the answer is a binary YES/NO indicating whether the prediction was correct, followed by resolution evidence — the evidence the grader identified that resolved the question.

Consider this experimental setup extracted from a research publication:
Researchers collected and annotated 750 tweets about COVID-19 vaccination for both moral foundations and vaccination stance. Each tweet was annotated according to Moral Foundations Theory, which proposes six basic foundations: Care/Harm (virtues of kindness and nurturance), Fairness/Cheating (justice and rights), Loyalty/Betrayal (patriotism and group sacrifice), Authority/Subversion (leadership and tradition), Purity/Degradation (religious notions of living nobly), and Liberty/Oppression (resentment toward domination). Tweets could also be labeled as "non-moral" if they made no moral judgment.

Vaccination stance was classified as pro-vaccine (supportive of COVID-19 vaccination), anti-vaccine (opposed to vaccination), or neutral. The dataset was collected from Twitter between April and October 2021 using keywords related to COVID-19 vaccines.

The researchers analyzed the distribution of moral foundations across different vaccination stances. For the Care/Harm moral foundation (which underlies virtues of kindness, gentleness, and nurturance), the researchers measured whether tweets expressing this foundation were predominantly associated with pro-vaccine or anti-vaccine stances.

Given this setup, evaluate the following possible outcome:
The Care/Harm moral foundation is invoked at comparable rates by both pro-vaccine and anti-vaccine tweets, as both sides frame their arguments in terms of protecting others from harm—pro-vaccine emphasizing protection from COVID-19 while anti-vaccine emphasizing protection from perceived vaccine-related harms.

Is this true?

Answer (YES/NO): NO